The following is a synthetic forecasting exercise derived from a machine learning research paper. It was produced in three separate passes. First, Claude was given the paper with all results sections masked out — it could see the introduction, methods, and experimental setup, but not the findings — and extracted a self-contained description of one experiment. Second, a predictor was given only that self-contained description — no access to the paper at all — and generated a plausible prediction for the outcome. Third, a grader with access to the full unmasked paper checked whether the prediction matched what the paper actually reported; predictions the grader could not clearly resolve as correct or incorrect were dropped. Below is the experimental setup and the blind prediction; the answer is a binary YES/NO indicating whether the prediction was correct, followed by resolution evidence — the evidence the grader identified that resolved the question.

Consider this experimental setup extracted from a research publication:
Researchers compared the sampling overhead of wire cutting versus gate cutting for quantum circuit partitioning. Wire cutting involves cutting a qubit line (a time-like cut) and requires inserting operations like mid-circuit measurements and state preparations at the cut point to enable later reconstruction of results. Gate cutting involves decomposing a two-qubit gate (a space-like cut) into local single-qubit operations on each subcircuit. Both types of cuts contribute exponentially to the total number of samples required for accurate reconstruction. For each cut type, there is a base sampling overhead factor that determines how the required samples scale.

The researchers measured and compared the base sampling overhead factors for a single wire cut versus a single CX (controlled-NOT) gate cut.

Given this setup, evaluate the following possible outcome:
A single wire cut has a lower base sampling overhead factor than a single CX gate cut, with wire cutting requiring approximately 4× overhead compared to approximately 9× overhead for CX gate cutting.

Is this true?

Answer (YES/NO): NO